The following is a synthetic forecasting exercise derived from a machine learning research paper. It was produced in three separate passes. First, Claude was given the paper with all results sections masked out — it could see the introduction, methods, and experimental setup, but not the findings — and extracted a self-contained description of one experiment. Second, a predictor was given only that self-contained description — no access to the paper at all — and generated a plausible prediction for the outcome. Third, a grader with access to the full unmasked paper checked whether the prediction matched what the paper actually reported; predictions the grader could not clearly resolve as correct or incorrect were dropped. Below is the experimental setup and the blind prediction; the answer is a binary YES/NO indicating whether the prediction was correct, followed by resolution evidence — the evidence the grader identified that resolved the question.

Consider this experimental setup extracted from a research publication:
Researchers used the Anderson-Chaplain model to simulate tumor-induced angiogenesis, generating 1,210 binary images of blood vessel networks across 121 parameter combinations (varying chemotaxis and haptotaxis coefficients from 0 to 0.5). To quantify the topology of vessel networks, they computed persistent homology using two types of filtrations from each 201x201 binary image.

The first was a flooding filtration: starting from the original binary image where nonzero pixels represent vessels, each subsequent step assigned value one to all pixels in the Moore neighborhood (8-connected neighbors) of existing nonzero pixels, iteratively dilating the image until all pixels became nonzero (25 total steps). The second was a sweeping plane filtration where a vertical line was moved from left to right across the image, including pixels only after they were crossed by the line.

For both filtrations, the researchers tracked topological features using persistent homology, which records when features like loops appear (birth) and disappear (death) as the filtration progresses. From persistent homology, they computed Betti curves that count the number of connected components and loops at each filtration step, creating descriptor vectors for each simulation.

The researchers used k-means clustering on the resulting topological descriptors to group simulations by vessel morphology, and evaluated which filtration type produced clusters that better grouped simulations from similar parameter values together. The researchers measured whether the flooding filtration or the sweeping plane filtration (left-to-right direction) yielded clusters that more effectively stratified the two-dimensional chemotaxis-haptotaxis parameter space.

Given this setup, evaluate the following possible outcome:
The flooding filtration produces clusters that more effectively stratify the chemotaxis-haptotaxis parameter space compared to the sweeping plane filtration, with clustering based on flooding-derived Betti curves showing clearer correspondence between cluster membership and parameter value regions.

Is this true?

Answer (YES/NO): NO